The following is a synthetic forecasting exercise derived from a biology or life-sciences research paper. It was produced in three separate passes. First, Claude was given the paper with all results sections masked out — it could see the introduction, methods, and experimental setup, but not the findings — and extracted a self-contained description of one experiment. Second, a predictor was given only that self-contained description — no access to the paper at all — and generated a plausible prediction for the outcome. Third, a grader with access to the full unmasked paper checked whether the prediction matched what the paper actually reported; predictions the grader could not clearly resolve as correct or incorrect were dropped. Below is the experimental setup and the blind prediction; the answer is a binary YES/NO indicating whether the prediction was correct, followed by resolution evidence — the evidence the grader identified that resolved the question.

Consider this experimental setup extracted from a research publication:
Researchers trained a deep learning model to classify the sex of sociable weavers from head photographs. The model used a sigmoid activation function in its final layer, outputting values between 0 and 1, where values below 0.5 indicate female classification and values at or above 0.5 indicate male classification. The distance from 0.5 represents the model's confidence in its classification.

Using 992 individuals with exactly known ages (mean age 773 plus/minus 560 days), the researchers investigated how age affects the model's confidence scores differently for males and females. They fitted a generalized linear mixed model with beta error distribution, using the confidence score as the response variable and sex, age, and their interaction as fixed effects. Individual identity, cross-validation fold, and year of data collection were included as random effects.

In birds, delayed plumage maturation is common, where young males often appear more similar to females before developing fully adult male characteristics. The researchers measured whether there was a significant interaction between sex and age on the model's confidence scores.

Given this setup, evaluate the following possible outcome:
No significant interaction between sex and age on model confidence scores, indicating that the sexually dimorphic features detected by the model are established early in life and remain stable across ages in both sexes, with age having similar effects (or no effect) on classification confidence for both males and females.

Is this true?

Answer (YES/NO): NO